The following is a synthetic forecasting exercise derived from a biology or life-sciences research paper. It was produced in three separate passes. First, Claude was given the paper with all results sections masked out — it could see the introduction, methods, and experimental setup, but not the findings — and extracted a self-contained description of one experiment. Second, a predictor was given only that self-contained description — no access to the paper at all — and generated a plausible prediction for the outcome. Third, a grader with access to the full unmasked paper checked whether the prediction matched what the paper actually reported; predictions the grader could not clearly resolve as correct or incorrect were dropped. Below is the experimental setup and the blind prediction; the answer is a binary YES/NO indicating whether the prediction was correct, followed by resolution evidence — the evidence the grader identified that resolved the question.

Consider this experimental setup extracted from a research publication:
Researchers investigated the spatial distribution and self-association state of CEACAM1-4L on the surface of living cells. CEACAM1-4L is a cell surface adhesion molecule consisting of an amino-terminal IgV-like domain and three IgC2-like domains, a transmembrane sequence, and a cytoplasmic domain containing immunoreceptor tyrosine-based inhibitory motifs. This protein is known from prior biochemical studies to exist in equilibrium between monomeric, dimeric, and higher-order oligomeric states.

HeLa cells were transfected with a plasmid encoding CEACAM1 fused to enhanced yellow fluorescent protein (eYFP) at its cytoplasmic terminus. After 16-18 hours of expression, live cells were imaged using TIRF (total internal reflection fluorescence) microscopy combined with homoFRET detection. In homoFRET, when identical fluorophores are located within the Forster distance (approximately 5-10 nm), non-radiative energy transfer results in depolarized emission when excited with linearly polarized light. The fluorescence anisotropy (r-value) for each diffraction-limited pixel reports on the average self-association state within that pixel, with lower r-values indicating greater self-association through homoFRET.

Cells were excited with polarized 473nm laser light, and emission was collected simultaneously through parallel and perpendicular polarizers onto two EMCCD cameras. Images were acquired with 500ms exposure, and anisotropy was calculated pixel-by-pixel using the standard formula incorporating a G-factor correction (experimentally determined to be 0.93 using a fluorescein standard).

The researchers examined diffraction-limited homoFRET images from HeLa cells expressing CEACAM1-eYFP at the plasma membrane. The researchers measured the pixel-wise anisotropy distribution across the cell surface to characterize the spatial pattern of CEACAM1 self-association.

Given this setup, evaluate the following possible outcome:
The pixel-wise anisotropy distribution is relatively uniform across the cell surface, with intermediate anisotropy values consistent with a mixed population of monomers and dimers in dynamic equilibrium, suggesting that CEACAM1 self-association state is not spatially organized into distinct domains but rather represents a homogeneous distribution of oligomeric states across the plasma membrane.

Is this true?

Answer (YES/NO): NO